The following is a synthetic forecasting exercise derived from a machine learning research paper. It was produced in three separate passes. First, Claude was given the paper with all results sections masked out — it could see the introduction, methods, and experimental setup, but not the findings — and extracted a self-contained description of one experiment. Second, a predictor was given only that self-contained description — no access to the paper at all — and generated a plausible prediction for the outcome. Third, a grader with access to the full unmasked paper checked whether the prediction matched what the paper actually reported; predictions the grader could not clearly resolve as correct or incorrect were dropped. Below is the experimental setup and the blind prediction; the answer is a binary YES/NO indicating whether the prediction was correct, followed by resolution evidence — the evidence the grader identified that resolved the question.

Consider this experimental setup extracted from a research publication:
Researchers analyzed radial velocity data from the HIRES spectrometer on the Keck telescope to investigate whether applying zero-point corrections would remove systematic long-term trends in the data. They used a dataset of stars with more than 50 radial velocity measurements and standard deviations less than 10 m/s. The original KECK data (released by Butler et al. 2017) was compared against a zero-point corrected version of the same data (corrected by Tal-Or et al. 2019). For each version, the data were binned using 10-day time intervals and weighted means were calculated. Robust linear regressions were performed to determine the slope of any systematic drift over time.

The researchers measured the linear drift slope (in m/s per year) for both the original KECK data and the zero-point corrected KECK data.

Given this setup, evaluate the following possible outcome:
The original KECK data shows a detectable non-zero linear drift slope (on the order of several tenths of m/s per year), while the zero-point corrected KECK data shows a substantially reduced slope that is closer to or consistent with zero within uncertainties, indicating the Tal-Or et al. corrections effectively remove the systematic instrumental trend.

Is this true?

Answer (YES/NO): NO